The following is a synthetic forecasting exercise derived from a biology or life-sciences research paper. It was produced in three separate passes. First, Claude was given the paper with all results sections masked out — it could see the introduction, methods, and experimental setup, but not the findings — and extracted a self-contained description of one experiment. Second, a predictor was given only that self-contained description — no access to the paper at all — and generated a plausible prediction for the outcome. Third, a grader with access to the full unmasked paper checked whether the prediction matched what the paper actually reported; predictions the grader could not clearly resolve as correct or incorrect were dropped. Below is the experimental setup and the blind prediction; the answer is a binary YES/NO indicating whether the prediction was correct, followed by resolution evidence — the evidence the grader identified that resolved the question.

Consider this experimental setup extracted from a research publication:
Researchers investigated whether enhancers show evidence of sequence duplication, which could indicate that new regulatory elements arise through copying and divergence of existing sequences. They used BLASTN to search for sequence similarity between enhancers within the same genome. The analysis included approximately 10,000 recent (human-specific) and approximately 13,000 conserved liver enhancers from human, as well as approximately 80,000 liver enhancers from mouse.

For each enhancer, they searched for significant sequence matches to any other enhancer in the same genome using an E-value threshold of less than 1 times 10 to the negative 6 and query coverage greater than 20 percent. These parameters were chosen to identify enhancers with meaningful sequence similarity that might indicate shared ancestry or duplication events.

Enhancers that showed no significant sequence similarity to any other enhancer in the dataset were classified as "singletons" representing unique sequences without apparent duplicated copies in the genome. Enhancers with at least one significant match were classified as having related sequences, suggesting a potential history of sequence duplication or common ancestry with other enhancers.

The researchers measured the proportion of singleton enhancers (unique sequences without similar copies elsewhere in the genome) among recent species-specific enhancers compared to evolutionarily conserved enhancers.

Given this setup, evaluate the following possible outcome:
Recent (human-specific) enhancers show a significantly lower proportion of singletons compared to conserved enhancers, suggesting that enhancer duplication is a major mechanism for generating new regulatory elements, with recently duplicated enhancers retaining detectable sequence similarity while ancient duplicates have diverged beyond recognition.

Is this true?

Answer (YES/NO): NO